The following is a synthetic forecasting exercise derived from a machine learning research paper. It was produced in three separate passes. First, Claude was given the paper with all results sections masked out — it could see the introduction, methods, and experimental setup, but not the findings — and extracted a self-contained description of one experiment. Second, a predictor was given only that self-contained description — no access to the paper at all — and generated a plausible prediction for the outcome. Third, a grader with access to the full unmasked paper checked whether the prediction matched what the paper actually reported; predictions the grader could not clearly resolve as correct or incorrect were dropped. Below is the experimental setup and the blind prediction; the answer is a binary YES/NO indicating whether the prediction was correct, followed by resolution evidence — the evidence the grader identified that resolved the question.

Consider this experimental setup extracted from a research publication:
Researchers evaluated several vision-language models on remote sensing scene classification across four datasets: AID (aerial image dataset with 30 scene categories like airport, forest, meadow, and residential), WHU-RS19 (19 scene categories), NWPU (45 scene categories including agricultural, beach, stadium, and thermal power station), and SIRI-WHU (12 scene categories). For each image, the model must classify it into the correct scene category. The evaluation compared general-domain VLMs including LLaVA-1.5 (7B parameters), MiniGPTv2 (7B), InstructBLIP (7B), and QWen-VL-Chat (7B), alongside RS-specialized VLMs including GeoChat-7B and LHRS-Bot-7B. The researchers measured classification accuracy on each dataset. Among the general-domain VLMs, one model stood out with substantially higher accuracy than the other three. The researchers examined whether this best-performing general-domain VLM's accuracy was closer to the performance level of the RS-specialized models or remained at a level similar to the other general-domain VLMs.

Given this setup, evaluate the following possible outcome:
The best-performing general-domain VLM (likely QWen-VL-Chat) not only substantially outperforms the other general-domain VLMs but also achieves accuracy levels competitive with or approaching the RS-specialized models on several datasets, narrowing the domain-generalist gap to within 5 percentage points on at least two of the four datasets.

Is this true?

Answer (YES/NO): NO